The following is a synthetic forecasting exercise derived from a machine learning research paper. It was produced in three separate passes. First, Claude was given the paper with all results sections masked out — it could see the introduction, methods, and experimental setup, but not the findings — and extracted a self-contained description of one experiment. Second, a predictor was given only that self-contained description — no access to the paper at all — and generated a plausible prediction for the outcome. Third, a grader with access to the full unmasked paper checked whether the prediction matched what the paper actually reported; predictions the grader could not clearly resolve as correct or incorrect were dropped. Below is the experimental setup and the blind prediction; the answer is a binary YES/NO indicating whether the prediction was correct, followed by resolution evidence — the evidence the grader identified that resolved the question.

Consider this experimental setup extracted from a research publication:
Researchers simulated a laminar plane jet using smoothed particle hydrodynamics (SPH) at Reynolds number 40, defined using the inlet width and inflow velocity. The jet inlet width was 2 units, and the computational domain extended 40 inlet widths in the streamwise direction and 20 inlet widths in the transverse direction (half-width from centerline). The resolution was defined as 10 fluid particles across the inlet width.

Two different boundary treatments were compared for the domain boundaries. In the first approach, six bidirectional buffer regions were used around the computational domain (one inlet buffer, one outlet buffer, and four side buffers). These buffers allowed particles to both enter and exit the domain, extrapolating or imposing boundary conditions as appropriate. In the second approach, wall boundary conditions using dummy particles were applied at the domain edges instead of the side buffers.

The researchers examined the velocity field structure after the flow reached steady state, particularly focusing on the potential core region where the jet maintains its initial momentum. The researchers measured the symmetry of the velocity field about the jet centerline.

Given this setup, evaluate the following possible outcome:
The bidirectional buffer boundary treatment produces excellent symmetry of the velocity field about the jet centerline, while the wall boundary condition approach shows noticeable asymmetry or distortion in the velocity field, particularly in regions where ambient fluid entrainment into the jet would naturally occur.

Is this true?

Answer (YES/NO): NO